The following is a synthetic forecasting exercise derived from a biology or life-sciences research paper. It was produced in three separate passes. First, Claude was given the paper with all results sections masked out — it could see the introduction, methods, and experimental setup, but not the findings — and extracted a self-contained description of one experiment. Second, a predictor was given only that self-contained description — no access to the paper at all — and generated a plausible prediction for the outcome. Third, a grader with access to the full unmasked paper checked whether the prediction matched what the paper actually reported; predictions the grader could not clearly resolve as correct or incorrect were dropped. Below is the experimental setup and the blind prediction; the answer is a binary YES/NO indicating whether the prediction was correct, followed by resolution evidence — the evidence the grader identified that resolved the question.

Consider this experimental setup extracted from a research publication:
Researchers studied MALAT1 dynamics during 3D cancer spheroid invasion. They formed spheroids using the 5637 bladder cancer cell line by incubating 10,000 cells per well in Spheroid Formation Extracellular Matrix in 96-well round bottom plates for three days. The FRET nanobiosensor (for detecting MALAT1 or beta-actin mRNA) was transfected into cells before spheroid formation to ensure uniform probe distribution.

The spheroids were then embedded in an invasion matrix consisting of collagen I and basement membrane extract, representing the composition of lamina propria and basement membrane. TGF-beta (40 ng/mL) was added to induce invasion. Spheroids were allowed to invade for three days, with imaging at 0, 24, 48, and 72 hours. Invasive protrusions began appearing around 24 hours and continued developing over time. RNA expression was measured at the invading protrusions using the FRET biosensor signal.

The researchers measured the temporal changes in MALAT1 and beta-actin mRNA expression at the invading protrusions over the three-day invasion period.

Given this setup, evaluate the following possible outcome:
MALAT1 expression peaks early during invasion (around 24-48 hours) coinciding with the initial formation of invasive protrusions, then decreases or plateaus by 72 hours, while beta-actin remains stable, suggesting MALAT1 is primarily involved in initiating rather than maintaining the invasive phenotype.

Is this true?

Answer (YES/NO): NO